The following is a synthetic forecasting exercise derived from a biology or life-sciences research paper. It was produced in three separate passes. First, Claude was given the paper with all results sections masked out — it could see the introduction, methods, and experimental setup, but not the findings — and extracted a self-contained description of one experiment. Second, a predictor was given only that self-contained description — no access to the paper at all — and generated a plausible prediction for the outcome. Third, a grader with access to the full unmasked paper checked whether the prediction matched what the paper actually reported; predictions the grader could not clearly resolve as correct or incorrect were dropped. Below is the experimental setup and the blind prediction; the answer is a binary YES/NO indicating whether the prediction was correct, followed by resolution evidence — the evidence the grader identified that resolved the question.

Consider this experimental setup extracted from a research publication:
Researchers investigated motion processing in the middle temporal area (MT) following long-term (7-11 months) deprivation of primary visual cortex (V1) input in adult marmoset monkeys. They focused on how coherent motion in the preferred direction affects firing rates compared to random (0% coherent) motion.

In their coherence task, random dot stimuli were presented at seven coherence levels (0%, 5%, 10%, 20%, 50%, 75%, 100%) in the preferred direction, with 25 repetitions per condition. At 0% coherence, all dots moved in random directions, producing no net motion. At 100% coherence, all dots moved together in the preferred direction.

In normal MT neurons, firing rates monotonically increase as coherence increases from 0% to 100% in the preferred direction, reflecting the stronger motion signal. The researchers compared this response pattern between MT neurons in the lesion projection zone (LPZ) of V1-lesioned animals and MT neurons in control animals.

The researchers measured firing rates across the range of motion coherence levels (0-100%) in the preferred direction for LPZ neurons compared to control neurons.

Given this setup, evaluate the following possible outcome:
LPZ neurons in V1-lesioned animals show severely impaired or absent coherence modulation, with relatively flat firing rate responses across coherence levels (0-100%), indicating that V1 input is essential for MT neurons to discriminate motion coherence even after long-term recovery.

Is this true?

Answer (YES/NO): NO